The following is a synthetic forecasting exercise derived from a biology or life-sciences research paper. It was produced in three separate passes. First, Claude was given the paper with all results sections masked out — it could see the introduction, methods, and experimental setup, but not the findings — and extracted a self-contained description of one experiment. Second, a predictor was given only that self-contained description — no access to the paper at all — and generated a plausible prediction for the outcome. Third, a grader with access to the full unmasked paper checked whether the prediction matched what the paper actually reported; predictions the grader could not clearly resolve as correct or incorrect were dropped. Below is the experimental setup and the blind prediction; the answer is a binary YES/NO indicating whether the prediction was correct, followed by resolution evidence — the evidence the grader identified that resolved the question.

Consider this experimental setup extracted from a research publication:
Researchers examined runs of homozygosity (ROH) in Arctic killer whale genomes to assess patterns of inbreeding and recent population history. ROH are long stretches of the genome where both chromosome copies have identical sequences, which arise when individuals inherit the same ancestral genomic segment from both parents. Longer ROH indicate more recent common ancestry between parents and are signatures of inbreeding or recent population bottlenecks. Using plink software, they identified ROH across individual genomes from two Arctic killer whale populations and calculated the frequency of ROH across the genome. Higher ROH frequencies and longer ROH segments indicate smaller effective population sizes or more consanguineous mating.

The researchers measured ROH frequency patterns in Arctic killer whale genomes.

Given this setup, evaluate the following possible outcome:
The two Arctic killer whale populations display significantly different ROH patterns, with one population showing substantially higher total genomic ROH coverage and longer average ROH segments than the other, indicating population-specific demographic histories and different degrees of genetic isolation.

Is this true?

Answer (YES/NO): YES